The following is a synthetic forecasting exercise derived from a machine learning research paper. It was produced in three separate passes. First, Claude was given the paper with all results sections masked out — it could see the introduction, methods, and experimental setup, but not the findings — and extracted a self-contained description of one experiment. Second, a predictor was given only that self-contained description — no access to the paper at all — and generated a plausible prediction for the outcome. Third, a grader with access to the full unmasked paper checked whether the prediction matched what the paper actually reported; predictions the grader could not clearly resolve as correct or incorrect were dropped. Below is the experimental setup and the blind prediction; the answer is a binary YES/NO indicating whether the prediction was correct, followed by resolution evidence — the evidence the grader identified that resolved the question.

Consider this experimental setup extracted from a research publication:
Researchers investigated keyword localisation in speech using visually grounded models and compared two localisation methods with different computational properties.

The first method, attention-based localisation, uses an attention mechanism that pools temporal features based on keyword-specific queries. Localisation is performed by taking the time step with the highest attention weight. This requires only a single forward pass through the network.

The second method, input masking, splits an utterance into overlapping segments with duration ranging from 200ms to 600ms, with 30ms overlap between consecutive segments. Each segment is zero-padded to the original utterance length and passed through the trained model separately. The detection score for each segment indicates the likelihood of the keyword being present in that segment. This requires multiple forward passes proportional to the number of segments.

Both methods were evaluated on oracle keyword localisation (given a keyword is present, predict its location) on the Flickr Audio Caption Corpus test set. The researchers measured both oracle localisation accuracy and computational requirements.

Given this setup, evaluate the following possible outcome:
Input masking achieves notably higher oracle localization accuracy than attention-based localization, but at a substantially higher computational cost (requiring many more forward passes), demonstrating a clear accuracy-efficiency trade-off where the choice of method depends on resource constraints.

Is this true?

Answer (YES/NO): YES